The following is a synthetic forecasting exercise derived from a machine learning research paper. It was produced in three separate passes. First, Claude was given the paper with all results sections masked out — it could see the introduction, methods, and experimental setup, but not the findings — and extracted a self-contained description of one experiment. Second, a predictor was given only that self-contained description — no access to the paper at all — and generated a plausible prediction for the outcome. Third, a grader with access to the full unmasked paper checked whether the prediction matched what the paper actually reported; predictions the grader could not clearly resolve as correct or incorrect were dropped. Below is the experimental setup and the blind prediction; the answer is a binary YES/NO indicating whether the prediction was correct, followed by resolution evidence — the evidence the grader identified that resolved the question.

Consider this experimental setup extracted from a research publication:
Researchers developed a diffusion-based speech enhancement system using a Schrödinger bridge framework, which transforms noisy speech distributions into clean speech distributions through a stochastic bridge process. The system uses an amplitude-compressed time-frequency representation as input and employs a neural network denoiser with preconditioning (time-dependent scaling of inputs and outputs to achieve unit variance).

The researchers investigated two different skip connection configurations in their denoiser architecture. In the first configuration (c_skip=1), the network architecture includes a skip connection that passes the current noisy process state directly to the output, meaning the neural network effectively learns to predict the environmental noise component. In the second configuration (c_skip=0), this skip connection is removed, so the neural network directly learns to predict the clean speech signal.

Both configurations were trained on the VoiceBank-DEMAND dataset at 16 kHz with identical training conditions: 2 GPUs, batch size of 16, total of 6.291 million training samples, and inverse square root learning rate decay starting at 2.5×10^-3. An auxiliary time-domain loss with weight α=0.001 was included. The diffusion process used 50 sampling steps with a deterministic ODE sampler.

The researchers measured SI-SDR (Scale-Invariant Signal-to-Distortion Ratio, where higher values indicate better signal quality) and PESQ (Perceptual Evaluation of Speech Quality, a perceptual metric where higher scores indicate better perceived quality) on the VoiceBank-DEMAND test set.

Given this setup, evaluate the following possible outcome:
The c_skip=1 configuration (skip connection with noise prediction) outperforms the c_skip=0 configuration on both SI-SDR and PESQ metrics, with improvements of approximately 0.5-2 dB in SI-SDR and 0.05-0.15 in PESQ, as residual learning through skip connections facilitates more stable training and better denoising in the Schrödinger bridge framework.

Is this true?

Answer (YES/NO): NO